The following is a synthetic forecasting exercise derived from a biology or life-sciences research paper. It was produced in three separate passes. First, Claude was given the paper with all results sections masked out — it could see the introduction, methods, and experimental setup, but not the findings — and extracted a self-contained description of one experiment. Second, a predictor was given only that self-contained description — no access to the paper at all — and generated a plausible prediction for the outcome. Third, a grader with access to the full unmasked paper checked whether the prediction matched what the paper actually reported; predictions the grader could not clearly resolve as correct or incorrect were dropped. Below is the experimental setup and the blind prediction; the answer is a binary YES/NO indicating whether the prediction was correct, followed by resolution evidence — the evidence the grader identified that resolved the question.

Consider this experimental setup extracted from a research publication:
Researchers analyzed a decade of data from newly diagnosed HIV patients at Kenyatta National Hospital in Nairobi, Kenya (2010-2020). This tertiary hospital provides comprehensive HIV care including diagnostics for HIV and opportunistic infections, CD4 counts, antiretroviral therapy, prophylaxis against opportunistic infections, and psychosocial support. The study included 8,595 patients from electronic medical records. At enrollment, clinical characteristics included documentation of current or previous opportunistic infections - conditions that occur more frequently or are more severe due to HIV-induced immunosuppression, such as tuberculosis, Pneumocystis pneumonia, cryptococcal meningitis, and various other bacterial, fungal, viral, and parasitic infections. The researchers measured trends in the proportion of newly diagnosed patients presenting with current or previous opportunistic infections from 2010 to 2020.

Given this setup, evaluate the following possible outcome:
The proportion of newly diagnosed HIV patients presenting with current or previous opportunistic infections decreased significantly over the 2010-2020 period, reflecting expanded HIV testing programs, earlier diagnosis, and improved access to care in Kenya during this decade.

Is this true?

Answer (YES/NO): YES